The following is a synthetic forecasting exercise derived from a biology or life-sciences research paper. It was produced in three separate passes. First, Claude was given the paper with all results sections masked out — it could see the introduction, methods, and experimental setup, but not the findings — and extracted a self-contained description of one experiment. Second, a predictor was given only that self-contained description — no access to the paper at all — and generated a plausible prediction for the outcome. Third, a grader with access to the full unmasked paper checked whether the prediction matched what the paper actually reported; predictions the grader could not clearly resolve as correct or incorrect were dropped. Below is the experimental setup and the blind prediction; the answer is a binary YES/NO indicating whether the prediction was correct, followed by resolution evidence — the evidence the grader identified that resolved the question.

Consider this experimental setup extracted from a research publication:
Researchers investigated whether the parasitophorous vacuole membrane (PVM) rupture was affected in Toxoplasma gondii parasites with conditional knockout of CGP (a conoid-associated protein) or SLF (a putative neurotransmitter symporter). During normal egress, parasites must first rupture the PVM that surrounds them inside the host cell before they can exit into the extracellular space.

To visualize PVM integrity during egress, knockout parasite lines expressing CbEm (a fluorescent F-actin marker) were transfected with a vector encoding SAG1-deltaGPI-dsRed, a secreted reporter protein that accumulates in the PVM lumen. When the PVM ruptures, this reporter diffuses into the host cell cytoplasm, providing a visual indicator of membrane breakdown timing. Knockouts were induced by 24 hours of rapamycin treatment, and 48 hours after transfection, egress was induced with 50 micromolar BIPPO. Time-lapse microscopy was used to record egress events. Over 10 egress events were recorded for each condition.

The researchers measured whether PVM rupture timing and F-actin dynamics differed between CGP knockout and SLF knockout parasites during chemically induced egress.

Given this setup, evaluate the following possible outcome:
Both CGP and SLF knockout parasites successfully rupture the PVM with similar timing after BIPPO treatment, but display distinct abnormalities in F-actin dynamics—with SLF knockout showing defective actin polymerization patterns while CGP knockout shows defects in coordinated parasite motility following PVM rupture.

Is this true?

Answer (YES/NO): NO